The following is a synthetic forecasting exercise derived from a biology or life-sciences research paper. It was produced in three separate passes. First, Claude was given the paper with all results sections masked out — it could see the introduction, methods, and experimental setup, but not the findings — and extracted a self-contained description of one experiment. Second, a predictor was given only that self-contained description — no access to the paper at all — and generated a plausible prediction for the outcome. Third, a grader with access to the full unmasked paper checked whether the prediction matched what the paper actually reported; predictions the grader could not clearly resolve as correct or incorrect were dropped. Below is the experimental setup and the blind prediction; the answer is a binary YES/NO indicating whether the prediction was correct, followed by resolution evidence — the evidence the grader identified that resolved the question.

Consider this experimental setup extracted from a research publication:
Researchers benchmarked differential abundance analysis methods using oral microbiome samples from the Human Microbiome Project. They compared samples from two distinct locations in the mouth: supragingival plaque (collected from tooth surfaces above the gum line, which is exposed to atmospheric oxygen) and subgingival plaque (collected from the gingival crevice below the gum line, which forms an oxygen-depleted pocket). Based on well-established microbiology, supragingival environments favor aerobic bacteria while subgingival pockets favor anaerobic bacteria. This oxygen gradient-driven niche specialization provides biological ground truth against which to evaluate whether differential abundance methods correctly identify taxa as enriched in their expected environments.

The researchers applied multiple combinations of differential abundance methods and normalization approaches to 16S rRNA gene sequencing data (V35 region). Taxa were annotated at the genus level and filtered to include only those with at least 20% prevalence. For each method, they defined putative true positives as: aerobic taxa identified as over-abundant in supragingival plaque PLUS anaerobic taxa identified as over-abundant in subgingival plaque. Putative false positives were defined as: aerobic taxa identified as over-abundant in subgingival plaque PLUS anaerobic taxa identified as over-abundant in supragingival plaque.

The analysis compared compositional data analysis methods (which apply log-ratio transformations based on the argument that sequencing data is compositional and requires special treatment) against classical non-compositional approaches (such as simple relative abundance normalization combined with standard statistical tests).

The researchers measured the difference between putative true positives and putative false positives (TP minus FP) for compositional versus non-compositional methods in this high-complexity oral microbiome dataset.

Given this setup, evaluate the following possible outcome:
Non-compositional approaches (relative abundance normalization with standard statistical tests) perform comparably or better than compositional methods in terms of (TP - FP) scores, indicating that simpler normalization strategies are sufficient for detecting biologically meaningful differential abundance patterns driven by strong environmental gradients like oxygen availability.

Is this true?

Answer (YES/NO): YES